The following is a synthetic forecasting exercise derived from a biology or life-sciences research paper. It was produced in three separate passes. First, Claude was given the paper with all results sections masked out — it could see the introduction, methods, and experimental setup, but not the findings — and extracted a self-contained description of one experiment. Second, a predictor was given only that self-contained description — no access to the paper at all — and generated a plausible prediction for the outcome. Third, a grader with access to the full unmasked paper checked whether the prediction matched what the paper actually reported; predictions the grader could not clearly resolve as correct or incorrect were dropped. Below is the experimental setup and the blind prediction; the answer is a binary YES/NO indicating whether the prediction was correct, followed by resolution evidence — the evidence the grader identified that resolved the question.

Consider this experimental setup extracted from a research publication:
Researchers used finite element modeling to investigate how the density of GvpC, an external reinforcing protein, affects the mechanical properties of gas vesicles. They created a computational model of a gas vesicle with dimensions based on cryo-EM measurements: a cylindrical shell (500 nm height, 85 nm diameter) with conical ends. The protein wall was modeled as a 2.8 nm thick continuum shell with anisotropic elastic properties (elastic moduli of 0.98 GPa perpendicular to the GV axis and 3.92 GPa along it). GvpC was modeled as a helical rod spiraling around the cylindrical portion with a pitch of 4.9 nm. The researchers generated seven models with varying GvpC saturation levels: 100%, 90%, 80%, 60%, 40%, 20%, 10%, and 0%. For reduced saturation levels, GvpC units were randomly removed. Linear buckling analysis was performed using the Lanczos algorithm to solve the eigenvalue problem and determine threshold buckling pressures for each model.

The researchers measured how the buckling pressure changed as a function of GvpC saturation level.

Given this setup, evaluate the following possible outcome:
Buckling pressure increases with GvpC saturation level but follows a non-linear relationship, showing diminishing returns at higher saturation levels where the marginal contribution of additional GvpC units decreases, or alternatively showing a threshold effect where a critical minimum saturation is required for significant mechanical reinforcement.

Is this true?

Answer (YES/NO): NO